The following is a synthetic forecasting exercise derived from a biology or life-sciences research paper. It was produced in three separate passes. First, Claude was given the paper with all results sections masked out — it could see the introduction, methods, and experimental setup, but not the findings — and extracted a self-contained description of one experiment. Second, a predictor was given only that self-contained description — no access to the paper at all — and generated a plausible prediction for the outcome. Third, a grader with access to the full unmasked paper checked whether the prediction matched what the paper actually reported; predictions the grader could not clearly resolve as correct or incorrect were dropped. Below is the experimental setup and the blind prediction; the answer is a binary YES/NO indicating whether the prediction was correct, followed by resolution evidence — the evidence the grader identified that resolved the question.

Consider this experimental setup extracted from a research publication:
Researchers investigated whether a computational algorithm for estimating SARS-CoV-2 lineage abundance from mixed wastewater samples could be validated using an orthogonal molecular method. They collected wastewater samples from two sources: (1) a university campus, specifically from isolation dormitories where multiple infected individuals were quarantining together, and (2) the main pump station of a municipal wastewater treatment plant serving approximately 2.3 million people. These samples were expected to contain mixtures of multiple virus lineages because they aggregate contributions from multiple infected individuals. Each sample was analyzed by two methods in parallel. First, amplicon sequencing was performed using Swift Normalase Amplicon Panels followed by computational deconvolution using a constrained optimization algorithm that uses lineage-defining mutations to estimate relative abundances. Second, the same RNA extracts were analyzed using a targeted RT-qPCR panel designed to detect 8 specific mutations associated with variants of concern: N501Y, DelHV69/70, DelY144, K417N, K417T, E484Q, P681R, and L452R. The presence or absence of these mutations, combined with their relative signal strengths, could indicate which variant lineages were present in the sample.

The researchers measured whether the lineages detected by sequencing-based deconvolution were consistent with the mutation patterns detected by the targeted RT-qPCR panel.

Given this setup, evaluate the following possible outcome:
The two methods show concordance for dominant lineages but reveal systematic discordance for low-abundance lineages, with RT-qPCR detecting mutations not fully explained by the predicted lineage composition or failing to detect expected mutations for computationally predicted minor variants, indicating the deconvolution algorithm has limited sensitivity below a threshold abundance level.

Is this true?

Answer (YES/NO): NO